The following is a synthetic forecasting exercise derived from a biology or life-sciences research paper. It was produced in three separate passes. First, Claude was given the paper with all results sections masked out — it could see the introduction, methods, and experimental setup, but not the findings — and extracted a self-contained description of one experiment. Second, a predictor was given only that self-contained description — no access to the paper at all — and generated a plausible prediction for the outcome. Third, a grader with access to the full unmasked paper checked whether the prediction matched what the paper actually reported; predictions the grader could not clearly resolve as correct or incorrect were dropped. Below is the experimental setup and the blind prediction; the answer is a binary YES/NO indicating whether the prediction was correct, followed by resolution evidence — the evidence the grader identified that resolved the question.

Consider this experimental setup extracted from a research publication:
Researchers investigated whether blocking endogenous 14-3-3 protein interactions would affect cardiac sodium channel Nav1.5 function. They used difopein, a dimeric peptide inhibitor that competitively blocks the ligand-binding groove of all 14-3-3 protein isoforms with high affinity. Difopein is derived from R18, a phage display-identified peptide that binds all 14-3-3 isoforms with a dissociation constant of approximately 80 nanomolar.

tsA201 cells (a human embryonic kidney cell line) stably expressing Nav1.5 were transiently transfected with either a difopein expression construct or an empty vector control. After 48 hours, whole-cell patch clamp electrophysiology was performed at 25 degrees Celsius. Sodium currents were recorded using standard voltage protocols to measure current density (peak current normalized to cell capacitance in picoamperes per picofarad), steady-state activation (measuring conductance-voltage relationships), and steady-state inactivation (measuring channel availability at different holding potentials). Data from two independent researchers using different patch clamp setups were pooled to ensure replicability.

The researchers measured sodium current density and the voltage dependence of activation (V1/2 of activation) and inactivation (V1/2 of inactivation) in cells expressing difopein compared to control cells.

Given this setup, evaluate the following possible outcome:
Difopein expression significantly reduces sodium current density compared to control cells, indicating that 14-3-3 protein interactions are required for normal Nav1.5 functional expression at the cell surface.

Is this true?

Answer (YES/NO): NO